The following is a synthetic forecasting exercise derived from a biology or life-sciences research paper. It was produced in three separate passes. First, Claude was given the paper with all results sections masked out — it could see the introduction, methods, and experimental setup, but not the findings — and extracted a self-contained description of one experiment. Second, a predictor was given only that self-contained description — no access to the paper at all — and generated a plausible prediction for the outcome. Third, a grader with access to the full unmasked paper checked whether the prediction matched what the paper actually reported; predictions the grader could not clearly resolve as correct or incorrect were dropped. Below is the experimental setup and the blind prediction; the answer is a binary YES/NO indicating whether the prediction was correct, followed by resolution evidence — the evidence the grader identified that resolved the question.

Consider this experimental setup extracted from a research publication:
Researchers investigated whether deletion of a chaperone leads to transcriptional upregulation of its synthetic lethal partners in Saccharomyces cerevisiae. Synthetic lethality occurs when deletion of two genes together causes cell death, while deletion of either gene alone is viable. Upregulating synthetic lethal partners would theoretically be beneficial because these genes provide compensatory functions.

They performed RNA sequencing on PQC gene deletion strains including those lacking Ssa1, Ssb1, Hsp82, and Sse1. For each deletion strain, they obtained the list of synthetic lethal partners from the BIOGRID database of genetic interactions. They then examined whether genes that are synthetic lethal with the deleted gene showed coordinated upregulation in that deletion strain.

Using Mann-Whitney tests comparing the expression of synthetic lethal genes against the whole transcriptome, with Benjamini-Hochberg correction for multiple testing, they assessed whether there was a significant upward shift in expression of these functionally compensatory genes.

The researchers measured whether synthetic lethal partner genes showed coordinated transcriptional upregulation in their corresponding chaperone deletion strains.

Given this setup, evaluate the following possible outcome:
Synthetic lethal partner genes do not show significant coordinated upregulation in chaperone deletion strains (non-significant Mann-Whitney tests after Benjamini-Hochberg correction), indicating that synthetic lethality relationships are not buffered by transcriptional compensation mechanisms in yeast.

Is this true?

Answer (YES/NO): YES